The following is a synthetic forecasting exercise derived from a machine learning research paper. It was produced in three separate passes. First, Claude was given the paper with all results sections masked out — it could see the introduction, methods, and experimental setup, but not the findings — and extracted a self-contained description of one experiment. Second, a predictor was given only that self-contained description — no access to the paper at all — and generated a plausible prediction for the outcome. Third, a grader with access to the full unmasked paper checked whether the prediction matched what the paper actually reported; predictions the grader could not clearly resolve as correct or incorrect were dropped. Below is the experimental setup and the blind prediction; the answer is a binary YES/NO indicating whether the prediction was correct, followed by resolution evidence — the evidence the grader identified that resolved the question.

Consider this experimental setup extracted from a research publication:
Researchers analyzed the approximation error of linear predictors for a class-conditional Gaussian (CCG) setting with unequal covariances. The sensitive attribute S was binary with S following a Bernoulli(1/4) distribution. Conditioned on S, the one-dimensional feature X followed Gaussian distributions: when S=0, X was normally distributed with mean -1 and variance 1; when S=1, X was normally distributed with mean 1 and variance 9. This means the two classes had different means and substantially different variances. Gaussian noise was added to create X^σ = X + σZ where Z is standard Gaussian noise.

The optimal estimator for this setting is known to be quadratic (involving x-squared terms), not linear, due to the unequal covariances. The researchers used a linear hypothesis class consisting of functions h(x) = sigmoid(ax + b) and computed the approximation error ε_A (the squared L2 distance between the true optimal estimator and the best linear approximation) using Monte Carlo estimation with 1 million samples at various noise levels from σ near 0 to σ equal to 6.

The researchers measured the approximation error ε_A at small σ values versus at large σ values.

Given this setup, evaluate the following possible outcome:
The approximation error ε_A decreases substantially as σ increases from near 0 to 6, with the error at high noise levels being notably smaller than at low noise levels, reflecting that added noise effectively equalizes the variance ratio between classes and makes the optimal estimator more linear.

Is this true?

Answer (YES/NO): YES